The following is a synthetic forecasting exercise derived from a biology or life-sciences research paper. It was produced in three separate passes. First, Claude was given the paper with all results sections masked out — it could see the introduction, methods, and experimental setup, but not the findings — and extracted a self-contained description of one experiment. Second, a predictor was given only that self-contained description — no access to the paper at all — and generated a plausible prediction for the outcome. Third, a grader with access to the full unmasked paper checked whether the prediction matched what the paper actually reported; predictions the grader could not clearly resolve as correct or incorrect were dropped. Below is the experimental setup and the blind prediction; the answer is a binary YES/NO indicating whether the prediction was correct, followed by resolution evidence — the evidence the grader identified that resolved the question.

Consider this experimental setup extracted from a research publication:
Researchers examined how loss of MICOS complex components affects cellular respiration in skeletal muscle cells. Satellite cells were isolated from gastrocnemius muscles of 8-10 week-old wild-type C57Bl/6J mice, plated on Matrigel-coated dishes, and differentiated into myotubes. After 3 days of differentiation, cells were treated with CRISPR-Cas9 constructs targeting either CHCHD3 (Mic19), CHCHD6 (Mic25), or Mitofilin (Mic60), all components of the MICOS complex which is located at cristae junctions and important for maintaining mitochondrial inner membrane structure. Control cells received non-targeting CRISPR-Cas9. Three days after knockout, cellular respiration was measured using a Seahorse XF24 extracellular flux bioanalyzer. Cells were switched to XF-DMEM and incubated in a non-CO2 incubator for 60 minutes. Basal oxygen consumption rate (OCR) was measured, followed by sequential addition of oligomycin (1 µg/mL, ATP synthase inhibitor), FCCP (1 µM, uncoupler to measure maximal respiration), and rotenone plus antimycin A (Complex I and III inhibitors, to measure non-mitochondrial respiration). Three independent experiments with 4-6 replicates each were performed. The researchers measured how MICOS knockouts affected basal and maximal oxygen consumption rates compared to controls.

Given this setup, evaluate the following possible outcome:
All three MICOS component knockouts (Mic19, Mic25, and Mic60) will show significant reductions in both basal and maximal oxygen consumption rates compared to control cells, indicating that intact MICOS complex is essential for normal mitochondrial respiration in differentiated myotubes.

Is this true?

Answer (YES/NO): YES